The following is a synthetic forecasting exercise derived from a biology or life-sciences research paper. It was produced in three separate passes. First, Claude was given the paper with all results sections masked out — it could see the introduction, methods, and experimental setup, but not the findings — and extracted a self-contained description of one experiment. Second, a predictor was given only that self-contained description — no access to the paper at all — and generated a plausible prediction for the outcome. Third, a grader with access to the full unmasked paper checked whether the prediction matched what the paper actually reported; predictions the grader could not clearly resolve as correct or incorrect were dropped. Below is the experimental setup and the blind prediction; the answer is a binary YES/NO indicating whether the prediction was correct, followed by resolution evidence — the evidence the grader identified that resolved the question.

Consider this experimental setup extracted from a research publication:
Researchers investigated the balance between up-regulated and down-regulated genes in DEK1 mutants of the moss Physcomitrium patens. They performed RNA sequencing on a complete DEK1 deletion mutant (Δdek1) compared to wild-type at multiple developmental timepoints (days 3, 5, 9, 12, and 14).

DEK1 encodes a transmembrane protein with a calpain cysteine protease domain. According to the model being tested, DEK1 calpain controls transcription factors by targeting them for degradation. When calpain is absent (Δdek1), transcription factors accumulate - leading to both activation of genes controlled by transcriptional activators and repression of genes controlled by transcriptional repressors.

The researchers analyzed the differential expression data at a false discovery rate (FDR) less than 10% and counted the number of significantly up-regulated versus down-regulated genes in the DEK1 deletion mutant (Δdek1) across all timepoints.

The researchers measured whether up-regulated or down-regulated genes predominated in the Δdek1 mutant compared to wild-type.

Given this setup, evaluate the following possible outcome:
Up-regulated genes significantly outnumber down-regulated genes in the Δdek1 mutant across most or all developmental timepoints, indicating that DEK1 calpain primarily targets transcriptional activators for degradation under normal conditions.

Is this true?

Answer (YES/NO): NO